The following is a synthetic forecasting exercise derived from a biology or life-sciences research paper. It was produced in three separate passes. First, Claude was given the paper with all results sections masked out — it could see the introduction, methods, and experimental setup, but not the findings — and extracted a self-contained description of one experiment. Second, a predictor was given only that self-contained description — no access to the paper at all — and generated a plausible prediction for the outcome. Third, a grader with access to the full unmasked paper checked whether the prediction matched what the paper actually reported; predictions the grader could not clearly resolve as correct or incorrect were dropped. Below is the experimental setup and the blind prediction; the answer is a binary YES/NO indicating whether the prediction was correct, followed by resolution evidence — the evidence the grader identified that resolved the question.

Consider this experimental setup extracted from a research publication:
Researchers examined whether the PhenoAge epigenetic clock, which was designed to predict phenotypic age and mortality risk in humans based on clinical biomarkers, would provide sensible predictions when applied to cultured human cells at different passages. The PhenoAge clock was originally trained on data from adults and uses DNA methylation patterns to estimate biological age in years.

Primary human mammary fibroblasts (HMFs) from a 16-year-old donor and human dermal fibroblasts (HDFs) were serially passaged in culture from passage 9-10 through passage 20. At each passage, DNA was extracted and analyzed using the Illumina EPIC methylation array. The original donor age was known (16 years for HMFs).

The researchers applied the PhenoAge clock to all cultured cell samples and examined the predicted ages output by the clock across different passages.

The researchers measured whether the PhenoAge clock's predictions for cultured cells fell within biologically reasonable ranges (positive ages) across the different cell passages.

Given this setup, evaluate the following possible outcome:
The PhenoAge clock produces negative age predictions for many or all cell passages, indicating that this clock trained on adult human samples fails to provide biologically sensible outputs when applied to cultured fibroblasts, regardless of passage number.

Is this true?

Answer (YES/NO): NO